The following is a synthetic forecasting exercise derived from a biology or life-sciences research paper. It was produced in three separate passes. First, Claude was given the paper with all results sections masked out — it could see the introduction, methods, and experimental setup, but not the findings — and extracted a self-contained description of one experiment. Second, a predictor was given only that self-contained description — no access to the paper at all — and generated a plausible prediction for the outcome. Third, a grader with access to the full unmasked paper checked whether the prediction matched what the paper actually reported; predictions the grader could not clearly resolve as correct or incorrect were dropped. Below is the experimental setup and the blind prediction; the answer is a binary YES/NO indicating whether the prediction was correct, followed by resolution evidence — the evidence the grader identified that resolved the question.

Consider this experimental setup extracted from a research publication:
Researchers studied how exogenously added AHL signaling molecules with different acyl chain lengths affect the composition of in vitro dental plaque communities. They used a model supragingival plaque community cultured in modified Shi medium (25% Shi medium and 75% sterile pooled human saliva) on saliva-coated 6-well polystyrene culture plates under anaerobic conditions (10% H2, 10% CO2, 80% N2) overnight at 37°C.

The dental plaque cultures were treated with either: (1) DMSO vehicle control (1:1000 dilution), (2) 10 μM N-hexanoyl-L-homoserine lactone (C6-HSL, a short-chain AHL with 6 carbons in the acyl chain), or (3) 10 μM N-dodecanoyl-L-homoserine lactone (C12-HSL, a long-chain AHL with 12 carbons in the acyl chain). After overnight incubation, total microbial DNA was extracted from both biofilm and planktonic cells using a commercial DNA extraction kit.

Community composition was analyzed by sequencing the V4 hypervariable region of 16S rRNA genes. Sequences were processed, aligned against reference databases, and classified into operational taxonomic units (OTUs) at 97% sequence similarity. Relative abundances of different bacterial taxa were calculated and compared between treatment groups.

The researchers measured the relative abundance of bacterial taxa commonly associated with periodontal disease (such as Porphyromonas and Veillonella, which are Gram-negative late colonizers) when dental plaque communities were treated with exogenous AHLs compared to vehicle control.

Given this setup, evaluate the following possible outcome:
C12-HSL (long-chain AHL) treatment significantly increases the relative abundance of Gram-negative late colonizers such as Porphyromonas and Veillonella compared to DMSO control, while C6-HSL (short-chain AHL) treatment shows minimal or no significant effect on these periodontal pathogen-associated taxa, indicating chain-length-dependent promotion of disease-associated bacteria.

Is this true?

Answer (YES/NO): NO